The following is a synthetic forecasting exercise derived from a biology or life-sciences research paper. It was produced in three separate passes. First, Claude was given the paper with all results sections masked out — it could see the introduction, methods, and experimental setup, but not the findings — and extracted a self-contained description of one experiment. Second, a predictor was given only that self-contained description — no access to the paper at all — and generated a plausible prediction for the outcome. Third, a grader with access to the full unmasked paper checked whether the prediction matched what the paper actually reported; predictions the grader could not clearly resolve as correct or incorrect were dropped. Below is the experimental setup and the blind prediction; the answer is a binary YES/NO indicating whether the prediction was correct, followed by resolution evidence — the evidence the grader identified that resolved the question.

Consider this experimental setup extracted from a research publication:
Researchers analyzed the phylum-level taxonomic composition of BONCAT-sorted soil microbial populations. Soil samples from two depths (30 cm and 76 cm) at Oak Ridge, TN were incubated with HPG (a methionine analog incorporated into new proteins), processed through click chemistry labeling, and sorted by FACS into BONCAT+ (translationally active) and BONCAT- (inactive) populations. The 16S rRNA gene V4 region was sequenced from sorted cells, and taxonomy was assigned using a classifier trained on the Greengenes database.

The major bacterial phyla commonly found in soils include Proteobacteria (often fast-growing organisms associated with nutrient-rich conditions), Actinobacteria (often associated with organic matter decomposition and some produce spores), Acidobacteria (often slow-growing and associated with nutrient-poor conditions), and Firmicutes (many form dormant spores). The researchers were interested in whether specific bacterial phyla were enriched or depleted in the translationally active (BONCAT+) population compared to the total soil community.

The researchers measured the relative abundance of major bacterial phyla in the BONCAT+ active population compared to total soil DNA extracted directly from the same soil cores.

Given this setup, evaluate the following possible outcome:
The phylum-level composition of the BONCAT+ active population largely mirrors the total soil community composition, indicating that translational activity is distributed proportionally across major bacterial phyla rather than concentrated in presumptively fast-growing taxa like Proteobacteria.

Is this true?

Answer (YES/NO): NO